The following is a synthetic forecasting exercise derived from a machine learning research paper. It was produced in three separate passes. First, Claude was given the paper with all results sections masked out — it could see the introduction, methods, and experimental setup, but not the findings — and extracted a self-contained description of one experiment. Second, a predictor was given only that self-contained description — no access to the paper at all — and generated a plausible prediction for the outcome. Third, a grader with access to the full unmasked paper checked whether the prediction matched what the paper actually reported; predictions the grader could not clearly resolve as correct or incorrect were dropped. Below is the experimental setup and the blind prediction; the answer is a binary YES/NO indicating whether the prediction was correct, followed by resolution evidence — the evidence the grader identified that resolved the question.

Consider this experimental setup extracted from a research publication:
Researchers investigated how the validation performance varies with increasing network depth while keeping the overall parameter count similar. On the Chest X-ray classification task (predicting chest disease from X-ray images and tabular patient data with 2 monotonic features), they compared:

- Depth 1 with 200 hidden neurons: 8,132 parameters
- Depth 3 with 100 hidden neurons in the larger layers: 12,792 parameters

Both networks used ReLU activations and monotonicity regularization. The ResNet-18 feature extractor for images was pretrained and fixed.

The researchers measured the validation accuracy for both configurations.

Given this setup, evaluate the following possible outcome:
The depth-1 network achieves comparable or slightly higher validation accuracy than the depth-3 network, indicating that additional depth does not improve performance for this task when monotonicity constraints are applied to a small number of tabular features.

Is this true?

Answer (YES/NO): NO